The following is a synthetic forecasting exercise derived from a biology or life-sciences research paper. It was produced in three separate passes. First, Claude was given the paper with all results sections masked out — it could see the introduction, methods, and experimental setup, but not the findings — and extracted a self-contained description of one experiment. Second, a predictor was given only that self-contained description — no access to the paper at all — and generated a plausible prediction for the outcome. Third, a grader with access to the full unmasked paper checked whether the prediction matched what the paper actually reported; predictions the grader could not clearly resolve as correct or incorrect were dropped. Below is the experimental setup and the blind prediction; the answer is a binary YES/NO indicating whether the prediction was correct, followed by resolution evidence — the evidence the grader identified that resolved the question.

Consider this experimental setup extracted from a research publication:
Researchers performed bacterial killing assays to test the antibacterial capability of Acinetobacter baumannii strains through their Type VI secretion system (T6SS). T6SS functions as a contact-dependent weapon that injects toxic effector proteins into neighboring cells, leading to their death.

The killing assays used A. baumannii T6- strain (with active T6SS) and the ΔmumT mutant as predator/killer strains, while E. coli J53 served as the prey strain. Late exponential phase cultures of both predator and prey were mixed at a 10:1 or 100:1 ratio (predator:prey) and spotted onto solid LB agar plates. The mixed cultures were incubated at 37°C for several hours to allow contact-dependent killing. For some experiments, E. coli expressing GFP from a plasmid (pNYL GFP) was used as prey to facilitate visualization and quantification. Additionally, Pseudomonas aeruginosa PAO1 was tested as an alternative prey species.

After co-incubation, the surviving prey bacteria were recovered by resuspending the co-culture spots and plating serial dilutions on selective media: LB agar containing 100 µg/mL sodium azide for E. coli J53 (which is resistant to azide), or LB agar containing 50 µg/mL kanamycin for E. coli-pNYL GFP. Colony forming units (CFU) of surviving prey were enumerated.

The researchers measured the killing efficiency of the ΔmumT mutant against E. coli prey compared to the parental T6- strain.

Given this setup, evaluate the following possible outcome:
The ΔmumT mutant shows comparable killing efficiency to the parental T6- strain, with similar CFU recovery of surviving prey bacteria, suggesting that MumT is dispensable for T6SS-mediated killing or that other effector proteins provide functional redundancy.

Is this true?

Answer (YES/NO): NO